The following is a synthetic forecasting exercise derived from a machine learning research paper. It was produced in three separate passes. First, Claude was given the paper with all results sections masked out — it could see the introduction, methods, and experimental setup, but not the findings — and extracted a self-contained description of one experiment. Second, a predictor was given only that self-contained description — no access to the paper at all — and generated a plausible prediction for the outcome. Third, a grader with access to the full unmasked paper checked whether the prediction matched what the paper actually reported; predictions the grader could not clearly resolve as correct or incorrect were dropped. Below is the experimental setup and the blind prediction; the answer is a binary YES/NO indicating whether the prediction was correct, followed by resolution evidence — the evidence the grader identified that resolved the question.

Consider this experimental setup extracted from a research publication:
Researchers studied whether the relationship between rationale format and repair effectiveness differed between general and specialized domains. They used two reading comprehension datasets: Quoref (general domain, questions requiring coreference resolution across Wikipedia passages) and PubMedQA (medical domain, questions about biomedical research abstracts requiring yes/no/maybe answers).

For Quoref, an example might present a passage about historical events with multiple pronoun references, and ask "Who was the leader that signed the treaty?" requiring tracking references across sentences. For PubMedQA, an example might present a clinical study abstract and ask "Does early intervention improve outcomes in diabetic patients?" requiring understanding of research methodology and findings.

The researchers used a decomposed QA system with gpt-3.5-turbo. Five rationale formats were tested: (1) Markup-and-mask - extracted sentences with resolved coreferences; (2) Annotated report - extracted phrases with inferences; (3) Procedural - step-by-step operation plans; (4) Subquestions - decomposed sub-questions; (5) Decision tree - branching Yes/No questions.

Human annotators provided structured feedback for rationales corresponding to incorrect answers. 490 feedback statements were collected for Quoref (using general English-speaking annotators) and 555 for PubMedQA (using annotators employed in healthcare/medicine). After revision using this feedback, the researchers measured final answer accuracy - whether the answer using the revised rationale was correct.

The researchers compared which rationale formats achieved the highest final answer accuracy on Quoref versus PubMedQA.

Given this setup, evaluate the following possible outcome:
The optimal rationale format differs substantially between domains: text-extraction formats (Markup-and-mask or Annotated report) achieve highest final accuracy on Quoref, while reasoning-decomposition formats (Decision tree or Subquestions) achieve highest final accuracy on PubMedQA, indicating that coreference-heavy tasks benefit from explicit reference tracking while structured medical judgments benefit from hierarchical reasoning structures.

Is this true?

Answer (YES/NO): NO